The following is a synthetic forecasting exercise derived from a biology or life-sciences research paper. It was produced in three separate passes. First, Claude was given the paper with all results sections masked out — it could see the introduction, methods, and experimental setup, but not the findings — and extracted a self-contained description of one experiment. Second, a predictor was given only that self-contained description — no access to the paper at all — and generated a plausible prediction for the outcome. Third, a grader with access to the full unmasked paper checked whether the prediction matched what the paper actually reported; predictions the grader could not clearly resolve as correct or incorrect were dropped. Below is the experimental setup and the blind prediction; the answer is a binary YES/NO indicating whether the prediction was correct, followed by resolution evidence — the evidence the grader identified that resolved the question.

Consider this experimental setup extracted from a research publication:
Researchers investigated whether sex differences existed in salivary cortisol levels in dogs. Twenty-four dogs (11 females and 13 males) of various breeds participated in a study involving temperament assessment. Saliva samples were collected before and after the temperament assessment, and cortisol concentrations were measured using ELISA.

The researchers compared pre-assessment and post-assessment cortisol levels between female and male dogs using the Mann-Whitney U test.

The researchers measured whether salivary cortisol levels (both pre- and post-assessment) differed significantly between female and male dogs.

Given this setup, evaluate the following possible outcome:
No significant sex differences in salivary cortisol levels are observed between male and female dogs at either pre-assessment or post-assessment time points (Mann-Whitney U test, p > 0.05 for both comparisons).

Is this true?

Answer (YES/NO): YES